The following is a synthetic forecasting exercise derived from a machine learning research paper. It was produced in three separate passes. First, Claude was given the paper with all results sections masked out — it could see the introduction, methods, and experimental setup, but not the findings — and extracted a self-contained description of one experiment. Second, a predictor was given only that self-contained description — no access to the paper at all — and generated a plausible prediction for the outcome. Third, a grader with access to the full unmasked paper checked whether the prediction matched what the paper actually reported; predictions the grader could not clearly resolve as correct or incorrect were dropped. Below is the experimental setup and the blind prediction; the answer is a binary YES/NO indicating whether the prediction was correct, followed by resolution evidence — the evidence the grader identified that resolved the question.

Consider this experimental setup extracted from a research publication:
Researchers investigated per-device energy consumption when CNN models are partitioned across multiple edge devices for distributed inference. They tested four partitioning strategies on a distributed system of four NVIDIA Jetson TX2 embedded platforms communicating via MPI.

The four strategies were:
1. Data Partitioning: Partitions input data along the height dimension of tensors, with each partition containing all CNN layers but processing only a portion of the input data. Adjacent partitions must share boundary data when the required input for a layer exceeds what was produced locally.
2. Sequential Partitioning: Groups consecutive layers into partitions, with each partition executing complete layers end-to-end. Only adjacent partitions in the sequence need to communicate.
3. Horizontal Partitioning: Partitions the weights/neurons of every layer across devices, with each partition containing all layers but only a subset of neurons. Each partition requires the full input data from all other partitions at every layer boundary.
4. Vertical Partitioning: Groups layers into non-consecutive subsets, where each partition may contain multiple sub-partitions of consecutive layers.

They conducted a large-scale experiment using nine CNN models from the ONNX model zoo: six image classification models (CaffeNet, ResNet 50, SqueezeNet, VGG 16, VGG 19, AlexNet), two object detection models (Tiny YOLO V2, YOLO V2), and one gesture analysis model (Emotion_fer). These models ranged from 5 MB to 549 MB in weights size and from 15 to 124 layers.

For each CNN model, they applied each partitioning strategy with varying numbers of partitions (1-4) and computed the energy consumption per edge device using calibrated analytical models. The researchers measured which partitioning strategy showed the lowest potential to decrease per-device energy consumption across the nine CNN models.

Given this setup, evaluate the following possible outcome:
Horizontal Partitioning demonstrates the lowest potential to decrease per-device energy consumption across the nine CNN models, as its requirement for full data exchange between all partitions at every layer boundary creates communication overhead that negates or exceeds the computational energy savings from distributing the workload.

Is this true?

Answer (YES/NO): YES